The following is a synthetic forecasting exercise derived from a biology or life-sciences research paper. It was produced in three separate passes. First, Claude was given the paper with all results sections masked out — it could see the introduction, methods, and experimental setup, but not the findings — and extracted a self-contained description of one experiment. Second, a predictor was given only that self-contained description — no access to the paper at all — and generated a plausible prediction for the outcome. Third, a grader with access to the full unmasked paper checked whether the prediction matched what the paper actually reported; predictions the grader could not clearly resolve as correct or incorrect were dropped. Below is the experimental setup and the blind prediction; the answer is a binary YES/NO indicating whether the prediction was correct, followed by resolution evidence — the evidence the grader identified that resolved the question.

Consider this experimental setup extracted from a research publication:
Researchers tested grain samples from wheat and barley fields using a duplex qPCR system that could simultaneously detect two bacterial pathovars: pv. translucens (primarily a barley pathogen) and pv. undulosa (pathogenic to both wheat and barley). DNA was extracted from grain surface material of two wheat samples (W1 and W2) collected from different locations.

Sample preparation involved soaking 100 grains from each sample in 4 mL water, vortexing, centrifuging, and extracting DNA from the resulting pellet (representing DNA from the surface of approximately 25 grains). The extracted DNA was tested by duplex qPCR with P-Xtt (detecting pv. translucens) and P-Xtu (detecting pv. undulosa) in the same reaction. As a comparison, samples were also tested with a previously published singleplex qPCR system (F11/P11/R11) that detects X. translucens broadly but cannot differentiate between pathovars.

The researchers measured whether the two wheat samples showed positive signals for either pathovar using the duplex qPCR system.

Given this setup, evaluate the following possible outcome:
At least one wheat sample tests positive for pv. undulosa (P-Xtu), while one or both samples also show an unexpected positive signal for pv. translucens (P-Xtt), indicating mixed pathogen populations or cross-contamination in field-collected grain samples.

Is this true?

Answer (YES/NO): NO